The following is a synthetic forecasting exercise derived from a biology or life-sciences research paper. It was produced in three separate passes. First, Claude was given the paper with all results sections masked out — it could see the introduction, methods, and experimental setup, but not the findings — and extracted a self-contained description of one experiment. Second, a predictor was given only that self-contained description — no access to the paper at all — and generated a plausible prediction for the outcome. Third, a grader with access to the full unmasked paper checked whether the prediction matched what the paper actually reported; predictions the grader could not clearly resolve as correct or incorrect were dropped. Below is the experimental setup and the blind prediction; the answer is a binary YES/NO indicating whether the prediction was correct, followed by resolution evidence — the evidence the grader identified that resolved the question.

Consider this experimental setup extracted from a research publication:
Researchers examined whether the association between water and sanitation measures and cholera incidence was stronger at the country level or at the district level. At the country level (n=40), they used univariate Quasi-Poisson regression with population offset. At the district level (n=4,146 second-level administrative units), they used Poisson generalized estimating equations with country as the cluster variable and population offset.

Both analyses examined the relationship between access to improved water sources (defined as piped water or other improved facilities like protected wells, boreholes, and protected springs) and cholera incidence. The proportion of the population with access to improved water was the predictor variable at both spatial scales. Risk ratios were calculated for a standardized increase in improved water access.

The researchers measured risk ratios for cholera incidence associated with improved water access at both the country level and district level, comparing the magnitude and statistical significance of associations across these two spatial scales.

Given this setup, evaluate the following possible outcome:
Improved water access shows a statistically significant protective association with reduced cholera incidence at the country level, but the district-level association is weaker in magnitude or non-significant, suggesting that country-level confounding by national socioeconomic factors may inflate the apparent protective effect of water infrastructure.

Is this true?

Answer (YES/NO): YES